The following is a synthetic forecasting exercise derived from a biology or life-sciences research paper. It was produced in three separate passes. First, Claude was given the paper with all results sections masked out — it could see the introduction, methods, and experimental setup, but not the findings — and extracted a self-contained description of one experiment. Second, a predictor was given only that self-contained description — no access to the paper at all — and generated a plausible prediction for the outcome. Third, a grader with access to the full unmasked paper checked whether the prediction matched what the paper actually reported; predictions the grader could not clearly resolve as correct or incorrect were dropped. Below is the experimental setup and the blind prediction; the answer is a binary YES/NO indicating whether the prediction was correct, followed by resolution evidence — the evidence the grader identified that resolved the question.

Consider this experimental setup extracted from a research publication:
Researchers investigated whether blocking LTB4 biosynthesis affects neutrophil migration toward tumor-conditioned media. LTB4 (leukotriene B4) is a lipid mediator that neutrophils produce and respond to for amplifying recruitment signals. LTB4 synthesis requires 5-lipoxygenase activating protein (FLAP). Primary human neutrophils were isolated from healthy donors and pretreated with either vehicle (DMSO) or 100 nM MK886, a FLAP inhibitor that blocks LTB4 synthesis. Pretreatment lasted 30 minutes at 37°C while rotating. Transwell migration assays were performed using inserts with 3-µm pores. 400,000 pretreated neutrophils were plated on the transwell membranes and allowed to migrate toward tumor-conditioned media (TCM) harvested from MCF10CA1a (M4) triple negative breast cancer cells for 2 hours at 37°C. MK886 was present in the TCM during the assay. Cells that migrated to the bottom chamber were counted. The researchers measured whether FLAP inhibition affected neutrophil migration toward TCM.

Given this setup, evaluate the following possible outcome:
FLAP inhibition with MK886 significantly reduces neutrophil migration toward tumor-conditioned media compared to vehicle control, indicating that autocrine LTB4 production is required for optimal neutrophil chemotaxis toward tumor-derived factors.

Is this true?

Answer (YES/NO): NO